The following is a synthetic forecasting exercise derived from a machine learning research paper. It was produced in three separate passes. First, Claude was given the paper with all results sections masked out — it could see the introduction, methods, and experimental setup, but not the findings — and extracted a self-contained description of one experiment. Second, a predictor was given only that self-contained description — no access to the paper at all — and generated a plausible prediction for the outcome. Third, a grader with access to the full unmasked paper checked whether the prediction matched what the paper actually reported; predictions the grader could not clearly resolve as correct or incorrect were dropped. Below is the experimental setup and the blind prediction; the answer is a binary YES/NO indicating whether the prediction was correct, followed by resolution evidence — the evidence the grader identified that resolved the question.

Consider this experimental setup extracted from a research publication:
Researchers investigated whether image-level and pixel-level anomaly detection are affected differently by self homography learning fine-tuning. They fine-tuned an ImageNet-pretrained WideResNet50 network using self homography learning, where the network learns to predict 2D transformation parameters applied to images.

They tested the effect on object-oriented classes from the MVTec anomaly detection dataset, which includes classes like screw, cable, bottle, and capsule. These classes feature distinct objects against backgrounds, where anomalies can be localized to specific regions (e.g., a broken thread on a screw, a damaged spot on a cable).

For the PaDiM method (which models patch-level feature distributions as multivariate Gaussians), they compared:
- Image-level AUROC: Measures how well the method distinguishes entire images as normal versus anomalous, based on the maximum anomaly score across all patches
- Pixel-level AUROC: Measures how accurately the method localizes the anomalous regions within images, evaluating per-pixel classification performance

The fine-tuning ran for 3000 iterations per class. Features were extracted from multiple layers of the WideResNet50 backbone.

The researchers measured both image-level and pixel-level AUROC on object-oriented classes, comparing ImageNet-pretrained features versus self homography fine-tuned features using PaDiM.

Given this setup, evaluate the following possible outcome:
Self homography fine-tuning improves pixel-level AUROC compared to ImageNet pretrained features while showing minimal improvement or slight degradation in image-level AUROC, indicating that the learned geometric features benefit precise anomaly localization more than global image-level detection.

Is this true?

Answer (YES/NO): NO